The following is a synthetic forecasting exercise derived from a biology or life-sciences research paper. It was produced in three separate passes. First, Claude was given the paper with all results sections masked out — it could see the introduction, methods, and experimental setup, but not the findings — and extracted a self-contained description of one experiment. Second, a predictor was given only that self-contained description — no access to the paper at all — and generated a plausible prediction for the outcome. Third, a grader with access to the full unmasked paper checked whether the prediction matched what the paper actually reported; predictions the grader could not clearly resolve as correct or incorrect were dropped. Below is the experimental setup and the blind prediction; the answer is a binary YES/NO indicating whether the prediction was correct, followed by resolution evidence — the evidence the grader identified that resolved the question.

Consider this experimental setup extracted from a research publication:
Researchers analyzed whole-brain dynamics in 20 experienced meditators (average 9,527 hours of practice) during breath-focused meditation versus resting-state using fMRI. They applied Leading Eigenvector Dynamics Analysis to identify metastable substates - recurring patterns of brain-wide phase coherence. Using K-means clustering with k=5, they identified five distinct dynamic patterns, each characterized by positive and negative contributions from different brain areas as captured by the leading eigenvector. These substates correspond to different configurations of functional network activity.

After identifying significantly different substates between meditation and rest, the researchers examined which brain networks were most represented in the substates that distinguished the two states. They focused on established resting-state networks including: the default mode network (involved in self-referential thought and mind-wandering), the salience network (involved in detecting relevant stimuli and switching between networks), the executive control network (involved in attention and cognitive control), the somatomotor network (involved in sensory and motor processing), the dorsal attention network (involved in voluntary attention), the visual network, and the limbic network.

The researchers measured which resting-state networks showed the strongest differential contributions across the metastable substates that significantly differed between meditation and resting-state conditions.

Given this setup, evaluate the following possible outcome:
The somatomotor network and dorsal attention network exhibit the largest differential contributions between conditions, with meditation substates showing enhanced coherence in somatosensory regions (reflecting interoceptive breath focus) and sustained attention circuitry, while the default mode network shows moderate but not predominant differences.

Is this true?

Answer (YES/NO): NO